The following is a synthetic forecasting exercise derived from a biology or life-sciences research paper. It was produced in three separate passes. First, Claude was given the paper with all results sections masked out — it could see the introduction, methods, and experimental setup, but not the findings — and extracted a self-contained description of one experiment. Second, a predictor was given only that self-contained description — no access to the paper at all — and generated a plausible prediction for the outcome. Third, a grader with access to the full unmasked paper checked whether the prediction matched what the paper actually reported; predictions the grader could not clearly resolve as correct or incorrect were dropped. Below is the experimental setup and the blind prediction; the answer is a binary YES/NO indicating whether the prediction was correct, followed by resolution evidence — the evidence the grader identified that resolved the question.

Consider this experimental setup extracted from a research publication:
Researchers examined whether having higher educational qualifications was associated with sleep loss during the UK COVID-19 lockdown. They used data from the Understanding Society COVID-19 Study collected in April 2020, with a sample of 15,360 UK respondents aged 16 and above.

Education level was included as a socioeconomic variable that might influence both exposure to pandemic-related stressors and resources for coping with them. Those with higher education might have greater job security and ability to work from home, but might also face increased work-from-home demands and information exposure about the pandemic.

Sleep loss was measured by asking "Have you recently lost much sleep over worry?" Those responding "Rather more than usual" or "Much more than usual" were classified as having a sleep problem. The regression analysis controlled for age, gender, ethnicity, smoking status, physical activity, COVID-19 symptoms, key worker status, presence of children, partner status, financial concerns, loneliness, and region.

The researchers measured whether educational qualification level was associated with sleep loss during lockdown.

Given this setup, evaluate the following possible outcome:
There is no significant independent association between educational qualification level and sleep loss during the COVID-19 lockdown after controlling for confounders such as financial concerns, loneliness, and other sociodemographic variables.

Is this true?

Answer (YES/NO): YES